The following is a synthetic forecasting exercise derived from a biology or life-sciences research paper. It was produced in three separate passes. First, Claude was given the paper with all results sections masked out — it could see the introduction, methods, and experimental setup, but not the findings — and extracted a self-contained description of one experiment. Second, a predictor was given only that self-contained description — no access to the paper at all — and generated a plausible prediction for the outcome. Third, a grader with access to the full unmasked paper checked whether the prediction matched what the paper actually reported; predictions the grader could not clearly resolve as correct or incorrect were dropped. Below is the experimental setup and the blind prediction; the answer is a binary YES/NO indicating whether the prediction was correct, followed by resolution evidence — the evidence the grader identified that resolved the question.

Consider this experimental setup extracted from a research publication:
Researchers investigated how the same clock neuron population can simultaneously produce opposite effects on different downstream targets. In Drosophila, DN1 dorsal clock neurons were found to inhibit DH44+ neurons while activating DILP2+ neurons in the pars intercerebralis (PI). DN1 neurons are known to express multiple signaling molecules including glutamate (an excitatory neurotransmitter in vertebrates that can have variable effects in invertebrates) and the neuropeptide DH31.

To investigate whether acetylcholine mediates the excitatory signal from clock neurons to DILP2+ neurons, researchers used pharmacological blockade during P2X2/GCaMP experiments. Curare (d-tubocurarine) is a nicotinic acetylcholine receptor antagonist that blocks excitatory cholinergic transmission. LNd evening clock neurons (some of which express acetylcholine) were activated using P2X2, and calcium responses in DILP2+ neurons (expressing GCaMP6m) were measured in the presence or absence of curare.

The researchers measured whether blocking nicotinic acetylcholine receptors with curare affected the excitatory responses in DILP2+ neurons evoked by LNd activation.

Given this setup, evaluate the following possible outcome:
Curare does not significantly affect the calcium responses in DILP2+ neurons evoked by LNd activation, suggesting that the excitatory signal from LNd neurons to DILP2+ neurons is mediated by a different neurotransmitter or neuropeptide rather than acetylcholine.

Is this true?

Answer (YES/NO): NO